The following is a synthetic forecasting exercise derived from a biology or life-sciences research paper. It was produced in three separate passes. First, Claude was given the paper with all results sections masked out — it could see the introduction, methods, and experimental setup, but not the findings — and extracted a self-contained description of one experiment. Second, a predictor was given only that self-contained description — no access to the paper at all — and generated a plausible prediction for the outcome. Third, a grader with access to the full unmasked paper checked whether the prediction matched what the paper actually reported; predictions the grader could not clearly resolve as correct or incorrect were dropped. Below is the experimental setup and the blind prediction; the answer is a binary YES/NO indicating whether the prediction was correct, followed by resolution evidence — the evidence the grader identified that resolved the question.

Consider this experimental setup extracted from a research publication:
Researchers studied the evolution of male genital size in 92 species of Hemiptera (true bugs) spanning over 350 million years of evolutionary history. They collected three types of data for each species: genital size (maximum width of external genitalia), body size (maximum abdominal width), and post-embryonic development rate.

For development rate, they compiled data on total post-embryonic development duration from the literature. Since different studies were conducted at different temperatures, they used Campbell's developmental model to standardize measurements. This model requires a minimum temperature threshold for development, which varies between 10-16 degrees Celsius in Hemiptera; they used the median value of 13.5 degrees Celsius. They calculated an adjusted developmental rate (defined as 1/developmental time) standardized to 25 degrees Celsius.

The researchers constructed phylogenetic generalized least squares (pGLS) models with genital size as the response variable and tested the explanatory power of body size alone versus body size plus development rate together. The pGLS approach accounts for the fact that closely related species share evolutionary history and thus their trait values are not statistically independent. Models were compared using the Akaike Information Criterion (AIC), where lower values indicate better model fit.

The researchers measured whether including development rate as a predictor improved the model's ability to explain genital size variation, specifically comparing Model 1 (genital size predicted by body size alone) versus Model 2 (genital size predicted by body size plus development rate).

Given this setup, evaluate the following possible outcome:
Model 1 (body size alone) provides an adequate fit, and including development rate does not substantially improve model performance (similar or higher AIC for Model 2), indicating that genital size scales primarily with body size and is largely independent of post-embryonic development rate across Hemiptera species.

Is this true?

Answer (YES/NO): YES